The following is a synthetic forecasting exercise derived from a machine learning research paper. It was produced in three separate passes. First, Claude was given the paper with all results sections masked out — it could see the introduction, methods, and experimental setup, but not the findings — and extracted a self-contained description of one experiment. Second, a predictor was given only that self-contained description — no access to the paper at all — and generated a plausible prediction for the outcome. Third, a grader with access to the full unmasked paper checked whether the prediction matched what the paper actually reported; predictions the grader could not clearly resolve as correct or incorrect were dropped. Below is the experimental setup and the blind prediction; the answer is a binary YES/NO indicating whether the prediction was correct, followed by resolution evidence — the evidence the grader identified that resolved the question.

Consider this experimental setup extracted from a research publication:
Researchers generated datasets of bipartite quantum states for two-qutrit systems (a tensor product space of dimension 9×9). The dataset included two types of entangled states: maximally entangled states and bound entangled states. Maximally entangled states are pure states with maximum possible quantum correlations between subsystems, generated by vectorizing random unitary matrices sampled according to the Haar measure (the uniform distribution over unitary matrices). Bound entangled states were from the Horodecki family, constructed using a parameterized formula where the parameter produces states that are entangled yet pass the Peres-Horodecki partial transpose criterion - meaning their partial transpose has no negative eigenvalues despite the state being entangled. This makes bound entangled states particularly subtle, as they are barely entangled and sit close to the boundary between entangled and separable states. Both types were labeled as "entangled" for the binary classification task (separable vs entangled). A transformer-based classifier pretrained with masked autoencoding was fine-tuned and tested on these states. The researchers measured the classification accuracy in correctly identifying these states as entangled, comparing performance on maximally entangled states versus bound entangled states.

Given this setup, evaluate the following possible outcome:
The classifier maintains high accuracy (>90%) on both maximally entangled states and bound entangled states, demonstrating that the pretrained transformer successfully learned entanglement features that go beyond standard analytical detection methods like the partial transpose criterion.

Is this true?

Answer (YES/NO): YES